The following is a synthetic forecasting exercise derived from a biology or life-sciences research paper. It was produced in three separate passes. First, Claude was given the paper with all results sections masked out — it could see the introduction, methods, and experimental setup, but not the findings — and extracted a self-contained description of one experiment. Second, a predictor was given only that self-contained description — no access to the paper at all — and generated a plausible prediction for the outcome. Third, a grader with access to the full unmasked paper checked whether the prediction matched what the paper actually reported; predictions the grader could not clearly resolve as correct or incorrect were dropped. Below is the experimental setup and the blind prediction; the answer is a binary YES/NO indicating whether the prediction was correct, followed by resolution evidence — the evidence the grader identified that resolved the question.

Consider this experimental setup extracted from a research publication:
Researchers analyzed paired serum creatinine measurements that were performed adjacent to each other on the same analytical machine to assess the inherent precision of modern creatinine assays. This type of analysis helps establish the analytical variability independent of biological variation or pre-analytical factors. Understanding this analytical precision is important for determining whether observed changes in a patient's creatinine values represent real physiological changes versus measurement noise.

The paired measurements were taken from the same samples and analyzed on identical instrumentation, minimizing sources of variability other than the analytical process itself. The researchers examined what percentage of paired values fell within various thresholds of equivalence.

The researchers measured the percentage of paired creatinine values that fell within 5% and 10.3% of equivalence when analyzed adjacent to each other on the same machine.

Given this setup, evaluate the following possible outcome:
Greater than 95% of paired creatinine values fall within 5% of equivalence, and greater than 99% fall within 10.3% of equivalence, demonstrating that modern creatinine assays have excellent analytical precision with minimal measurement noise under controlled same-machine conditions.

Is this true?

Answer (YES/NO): NO